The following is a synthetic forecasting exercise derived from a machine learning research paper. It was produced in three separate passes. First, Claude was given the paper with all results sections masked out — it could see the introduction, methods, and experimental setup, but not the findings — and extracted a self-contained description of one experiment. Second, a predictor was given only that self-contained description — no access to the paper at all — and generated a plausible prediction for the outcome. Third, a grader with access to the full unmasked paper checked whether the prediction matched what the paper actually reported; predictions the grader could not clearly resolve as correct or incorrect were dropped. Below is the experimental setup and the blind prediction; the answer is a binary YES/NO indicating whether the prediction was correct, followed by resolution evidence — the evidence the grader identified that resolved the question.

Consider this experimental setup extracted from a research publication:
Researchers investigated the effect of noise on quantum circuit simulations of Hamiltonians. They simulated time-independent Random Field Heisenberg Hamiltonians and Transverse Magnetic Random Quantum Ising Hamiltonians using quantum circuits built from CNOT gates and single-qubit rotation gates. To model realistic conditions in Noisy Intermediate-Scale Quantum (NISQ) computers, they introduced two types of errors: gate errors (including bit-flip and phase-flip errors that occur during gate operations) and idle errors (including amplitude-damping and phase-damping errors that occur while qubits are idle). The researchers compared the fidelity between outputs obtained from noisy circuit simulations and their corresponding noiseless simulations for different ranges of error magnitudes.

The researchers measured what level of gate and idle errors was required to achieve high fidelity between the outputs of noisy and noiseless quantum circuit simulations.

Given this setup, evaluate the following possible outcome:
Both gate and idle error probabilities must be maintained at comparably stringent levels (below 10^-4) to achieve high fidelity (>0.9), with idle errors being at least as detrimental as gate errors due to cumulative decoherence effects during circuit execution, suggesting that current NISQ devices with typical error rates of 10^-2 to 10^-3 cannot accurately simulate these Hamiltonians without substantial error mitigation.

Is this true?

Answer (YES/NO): NO